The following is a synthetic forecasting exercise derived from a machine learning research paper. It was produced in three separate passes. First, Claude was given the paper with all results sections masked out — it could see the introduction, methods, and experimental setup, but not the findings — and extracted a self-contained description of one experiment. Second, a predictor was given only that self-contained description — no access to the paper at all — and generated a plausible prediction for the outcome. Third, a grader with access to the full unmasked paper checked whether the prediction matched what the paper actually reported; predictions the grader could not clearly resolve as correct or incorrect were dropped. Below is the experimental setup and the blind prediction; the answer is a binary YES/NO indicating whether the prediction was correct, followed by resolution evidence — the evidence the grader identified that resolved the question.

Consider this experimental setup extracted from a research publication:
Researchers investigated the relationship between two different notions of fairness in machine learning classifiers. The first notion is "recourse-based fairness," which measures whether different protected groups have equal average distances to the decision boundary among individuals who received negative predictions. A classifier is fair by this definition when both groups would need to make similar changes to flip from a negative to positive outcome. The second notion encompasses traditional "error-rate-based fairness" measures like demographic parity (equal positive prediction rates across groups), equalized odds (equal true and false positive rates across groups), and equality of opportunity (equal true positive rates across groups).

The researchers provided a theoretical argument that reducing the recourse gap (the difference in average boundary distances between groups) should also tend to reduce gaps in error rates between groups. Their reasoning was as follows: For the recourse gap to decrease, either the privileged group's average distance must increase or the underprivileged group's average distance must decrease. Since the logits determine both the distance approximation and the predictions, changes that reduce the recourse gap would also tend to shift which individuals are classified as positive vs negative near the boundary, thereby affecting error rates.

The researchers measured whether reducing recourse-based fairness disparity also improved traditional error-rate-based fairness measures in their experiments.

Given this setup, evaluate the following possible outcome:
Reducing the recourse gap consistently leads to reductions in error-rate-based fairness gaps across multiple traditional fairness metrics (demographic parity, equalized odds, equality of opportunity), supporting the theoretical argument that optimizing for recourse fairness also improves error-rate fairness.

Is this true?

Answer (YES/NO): YES